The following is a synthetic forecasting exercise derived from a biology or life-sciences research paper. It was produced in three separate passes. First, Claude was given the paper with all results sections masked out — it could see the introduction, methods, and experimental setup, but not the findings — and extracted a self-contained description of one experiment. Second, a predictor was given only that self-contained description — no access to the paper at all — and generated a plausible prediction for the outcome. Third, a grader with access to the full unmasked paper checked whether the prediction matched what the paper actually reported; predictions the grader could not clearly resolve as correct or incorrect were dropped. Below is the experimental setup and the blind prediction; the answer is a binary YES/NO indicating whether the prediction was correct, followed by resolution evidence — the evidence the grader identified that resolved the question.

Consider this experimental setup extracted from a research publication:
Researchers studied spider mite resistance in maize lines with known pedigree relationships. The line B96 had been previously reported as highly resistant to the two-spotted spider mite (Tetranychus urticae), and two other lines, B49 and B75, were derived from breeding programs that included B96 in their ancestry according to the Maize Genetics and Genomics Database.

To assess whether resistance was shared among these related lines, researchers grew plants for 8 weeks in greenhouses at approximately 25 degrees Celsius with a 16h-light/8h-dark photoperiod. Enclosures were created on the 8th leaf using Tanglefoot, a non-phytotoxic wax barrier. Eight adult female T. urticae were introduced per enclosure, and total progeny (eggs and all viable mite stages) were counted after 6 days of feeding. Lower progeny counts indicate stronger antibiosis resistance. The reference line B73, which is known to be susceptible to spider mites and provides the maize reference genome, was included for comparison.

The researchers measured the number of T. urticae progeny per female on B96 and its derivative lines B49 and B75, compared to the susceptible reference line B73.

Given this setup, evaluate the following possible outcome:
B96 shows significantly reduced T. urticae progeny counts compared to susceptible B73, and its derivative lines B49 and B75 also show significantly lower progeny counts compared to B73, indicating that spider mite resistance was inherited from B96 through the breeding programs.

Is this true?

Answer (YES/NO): YES